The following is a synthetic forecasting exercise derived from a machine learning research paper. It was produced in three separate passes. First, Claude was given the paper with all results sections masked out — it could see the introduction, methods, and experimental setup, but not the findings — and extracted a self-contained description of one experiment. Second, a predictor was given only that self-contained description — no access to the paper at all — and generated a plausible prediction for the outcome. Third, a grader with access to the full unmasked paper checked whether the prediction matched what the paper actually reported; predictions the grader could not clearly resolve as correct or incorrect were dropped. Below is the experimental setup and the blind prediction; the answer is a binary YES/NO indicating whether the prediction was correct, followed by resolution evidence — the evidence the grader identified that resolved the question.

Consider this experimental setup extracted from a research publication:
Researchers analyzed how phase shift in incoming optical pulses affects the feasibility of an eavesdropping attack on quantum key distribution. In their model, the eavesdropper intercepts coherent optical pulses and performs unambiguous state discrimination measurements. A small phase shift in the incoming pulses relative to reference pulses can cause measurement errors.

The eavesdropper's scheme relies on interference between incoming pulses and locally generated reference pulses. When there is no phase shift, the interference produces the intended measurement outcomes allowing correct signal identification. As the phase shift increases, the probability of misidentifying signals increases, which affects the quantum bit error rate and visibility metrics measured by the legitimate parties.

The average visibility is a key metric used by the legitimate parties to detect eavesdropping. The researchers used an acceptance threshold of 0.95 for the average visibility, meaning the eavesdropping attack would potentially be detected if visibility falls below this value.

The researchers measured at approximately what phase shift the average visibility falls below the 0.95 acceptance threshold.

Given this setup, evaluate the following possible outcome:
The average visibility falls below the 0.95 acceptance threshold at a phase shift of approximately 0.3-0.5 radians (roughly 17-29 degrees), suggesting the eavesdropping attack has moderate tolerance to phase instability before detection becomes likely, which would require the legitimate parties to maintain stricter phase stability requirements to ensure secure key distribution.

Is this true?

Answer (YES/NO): NO